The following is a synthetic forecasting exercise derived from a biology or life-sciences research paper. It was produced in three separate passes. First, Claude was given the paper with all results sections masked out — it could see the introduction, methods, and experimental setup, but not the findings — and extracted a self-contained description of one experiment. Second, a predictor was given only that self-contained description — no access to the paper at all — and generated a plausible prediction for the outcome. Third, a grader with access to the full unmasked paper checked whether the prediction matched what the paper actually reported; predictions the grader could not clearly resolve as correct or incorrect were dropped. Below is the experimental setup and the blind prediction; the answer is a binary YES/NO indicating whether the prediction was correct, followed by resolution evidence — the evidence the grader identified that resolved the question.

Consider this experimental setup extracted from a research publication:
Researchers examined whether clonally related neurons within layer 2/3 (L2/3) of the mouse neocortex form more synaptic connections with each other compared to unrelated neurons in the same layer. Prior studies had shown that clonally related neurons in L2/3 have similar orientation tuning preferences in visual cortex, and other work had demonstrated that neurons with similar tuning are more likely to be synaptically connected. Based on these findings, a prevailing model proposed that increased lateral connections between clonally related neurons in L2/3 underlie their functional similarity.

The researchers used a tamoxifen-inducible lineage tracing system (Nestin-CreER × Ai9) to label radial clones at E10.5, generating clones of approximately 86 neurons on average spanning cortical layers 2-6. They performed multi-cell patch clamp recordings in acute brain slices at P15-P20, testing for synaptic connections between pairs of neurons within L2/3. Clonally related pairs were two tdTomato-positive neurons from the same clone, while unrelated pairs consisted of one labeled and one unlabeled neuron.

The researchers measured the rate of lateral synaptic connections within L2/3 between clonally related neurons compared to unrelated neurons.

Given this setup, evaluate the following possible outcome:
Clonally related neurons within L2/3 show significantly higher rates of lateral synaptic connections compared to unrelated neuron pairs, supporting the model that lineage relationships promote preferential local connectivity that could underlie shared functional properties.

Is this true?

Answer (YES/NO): NO